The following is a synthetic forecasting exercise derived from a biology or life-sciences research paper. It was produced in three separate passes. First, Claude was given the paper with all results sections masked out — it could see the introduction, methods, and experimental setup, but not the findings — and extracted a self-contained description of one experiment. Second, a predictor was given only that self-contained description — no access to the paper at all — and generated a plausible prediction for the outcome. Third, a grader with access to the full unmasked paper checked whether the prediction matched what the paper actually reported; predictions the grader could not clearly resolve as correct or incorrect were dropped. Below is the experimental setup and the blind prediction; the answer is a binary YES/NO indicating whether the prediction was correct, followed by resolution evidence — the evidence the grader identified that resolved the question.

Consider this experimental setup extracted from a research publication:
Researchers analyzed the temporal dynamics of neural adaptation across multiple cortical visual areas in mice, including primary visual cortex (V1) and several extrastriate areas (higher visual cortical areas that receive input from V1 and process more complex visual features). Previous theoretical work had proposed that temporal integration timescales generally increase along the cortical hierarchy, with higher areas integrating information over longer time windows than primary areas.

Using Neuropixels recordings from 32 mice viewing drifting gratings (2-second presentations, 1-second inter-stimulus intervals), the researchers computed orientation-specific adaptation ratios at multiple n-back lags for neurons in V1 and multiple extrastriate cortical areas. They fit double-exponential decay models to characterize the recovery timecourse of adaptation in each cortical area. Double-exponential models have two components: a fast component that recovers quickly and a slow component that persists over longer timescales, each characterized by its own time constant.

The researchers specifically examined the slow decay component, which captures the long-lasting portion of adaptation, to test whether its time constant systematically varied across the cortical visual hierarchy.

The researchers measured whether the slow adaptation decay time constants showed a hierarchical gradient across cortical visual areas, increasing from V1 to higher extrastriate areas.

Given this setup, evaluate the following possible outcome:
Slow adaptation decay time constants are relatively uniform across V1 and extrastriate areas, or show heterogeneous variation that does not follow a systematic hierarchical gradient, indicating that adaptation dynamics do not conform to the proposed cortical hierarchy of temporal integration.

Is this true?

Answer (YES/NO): YES